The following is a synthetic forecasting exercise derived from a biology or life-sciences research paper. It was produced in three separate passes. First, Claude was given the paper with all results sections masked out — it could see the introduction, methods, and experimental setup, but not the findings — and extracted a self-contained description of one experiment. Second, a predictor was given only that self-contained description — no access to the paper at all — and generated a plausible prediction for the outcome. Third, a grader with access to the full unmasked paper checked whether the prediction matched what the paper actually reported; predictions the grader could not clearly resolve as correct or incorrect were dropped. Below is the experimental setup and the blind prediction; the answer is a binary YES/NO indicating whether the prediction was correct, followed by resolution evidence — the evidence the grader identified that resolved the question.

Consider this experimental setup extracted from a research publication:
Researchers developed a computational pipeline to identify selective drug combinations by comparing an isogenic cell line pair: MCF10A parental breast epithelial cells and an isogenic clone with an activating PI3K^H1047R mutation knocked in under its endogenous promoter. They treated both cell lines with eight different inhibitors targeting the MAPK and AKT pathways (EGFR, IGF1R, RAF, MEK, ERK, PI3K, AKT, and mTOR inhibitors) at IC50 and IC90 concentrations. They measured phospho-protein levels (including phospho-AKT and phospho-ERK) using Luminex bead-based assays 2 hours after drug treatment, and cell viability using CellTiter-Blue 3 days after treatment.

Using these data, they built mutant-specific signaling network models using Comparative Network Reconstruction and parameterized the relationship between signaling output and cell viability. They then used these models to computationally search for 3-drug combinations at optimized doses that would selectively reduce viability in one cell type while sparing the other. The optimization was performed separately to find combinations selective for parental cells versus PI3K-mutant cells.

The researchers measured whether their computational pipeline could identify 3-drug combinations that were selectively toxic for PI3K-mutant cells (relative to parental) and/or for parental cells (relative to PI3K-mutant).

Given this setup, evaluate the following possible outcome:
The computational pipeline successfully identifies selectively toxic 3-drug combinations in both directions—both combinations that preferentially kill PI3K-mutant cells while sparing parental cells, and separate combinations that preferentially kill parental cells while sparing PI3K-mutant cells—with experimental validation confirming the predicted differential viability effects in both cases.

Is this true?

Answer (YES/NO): NO